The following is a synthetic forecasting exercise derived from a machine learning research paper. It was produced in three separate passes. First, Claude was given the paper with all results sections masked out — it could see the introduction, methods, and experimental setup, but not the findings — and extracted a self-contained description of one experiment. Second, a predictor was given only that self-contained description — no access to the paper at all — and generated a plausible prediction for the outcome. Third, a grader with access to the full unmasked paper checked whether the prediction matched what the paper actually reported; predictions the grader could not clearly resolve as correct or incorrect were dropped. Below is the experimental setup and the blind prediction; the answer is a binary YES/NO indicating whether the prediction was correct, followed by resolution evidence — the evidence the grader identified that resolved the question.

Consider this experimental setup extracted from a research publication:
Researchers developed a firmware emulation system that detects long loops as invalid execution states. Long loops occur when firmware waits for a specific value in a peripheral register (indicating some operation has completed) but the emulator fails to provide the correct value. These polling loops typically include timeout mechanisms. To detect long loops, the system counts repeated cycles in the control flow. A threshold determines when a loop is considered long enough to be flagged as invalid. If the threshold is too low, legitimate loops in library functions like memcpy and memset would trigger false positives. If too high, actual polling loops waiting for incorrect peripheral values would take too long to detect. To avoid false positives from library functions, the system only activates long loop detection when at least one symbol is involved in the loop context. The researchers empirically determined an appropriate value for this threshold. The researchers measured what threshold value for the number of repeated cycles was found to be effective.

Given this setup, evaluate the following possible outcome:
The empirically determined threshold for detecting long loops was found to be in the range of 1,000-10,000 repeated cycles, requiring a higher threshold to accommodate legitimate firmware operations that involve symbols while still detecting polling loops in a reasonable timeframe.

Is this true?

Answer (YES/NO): YES